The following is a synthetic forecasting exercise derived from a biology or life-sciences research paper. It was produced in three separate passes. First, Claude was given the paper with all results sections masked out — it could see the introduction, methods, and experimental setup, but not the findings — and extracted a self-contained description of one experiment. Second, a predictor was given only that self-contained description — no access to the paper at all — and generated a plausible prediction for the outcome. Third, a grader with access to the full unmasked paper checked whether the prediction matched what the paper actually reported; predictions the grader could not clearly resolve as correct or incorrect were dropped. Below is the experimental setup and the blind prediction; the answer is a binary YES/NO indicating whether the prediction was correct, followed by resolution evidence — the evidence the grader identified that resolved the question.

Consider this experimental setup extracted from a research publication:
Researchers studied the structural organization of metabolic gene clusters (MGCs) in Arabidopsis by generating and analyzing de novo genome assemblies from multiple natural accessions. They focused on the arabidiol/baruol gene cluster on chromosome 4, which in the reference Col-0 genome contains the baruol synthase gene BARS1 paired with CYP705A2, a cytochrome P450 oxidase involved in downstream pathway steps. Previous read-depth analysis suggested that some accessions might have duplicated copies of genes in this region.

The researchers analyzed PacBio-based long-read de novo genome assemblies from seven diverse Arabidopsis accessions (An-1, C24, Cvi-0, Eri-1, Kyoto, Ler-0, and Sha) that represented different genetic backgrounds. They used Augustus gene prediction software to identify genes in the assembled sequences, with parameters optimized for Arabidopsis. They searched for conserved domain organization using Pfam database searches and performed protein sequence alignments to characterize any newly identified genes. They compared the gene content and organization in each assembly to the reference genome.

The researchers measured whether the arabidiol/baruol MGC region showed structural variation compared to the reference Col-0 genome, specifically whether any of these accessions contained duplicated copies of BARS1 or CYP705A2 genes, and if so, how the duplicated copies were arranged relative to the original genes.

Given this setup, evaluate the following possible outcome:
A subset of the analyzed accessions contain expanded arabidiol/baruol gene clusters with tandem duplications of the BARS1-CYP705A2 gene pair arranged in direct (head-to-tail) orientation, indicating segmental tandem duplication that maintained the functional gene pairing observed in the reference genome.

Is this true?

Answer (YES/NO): NO